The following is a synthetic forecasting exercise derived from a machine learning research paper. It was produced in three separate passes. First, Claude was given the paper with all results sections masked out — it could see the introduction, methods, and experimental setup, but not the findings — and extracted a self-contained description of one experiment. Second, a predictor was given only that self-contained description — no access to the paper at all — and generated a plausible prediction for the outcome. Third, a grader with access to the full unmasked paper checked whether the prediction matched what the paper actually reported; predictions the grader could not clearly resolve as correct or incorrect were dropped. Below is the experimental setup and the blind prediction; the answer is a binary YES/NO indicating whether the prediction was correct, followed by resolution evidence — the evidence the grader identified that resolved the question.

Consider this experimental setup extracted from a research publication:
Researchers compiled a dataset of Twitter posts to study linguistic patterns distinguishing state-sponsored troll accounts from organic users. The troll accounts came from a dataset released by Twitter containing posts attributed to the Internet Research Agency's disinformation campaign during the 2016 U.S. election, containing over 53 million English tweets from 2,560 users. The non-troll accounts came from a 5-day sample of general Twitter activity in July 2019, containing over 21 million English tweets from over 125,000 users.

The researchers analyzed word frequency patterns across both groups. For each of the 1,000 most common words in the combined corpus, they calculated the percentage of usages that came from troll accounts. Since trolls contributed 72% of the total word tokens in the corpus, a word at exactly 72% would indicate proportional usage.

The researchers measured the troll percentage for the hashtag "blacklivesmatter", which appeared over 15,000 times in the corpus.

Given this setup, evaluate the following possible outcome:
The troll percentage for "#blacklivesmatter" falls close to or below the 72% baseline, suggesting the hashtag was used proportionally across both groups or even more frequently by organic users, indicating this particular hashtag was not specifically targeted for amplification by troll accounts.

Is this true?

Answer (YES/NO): NO